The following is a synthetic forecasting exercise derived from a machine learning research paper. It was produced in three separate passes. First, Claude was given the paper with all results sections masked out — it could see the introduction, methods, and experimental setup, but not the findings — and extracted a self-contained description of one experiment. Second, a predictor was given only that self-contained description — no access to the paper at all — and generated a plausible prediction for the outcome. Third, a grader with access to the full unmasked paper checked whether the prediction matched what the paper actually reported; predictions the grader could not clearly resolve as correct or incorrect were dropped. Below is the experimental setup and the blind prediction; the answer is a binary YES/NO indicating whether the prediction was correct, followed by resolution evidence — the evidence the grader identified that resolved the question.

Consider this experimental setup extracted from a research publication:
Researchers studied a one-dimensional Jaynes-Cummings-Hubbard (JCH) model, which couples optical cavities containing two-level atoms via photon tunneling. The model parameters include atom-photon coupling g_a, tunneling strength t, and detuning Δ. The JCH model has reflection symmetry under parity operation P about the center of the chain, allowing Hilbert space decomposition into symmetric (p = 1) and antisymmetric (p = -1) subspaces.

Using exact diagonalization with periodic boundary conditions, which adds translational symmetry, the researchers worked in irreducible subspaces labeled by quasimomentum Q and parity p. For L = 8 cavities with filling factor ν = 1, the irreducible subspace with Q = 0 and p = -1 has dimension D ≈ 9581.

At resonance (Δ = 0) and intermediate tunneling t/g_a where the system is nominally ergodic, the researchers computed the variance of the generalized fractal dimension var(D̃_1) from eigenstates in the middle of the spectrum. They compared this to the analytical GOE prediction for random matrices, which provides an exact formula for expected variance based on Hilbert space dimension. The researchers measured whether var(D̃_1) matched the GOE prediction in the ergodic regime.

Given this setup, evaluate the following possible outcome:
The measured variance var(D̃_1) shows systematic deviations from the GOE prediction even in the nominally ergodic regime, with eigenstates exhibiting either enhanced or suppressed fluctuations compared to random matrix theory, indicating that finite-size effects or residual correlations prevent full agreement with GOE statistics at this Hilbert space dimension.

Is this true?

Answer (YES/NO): NO